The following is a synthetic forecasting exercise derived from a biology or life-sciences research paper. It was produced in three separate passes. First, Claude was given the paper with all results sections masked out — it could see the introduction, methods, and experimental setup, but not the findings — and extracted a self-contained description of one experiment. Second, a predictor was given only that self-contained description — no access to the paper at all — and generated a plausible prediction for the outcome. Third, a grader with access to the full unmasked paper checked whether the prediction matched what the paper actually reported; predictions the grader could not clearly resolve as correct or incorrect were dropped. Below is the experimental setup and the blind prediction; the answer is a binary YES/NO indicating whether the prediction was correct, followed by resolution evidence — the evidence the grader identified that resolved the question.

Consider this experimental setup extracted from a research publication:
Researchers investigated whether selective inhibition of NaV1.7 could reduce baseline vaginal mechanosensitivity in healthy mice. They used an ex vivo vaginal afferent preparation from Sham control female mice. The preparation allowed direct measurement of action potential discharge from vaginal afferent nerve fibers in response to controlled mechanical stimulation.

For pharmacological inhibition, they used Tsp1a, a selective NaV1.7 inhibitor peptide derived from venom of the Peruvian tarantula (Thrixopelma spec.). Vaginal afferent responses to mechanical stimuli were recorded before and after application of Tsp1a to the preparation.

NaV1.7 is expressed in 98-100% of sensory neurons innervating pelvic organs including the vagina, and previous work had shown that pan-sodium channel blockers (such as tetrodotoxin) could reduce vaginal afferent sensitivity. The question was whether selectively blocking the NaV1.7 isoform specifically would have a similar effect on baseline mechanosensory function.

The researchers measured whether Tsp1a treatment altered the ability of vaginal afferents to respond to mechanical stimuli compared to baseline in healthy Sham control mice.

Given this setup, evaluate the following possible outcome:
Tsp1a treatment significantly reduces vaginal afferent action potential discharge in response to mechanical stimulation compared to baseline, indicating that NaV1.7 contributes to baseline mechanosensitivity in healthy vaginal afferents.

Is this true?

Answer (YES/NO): NO